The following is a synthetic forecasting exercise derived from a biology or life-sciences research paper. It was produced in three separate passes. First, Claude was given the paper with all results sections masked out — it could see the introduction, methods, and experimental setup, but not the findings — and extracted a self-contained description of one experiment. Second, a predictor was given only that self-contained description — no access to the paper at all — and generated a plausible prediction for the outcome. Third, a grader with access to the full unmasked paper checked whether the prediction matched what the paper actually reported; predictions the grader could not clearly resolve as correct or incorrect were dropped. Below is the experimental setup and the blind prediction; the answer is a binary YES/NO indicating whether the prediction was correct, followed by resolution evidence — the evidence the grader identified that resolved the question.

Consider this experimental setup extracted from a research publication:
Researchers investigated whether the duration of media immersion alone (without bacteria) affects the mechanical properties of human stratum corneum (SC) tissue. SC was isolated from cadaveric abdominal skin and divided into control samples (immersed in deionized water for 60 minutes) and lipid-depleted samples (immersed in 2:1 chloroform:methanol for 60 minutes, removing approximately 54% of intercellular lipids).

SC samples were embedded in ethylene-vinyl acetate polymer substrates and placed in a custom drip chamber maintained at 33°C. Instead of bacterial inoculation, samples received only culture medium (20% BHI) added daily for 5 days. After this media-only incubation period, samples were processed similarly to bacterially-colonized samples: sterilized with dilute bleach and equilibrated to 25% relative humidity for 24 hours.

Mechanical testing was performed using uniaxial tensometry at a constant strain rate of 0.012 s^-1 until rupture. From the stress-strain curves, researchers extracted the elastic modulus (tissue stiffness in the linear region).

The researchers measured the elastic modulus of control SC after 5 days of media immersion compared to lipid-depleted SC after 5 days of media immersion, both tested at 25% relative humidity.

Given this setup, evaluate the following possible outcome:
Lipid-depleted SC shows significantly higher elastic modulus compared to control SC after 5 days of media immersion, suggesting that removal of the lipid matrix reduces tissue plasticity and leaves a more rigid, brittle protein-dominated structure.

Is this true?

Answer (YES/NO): YES